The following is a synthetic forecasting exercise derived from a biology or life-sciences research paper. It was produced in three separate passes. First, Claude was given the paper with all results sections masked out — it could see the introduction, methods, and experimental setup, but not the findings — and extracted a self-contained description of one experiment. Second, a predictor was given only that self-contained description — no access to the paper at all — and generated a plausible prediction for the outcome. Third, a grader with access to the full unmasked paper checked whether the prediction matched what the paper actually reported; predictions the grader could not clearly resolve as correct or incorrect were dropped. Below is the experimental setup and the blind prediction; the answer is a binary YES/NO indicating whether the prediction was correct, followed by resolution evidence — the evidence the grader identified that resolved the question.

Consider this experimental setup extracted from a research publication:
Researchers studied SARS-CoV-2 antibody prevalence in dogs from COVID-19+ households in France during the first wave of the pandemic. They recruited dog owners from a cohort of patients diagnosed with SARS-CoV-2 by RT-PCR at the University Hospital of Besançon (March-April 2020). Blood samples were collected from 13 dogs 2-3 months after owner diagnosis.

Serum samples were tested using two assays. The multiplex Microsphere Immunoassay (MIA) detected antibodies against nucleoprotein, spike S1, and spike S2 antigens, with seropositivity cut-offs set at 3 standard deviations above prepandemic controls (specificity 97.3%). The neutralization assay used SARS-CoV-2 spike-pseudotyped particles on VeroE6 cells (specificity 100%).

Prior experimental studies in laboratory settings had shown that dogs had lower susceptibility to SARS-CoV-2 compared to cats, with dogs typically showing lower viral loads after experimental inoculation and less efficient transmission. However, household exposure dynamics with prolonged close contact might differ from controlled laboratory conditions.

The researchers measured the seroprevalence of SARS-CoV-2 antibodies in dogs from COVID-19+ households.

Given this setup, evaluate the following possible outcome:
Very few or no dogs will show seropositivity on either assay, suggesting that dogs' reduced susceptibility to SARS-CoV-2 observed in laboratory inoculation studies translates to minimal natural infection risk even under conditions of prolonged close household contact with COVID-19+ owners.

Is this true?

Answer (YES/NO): NO